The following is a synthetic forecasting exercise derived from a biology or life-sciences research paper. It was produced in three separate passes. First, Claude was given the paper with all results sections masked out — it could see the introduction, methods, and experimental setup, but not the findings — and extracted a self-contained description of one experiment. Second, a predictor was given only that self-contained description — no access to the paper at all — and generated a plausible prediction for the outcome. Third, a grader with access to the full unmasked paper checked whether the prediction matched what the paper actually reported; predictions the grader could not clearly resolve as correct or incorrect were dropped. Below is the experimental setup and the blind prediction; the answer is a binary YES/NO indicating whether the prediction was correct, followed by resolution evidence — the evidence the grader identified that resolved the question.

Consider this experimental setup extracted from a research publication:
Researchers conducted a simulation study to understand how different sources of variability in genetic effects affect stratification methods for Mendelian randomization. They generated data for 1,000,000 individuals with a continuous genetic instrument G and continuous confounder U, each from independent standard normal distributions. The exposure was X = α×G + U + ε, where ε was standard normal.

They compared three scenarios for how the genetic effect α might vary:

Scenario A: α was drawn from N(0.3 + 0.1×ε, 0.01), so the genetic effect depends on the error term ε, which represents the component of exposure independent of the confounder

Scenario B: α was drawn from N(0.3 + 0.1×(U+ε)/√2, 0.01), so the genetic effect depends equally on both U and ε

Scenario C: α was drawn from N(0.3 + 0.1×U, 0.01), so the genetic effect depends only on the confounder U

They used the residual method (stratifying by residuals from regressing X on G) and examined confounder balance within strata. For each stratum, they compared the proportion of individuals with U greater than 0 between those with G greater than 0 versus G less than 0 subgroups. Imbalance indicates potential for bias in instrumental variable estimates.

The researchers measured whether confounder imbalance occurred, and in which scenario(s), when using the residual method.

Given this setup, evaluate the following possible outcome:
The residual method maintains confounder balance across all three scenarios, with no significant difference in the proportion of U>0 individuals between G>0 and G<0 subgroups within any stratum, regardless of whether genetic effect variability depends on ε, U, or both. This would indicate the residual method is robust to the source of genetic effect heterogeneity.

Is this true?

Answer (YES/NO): NO